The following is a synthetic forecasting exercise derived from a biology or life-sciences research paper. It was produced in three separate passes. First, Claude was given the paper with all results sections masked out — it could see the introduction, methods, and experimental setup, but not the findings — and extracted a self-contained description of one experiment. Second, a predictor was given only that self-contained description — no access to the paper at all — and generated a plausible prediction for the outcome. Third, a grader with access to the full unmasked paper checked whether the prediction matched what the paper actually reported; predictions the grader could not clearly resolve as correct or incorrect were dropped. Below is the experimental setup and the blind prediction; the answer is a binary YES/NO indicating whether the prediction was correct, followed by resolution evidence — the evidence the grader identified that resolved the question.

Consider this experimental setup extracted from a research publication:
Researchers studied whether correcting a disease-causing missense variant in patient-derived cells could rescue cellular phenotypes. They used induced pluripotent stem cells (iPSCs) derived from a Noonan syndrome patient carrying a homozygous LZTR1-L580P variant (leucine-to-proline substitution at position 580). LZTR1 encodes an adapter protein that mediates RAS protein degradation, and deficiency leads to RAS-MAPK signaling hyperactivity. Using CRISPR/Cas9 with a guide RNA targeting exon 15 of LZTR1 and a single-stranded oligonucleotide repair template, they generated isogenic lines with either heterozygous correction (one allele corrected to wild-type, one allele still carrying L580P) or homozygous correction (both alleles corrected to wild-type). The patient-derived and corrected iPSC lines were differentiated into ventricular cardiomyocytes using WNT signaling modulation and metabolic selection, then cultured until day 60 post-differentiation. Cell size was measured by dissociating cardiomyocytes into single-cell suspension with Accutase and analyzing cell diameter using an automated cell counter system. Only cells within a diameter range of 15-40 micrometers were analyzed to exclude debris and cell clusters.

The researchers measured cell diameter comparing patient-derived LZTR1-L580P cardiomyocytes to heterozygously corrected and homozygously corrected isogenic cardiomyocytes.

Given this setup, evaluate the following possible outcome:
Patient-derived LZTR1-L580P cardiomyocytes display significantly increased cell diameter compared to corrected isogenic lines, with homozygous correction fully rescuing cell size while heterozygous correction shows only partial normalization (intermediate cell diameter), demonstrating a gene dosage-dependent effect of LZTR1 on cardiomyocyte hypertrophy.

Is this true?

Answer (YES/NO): NO